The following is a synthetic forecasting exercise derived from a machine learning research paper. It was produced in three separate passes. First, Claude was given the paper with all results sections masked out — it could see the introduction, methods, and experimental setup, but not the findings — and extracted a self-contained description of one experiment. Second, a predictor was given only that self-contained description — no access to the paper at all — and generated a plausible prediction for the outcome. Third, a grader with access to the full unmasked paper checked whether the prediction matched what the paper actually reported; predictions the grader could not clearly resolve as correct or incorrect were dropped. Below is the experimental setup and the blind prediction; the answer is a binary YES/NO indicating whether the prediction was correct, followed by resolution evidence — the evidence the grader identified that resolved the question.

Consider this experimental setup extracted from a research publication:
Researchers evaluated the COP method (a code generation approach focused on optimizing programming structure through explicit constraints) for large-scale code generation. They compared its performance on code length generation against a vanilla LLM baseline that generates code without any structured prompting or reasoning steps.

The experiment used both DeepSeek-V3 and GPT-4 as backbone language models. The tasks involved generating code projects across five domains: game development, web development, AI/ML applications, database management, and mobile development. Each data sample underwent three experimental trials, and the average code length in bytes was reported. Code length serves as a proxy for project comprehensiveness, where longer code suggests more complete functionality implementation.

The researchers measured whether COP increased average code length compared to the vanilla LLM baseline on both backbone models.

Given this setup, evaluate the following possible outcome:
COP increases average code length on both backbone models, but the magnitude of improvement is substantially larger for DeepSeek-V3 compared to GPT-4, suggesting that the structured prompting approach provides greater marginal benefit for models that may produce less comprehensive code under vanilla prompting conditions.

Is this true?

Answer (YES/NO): NO